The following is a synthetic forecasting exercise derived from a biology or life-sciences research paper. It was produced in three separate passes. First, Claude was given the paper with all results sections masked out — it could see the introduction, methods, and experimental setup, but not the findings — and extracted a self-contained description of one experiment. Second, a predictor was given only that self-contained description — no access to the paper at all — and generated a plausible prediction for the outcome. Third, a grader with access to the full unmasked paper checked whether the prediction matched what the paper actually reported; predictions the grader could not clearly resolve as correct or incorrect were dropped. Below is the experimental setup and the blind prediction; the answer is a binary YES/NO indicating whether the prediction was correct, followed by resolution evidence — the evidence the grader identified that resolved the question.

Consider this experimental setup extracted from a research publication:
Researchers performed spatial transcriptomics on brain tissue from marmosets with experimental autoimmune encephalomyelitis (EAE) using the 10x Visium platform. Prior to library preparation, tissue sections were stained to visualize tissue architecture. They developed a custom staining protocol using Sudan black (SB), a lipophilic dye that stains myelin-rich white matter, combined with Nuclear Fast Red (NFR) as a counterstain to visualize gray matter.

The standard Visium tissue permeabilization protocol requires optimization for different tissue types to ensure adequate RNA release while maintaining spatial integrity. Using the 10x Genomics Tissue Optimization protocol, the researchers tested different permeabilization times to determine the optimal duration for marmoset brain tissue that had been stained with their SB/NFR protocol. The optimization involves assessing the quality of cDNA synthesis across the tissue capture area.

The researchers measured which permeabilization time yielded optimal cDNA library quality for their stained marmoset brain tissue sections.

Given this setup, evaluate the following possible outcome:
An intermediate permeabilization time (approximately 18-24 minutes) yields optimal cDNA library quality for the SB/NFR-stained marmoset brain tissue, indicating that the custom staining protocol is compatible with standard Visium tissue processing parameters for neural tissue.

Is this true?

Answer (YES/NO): YES